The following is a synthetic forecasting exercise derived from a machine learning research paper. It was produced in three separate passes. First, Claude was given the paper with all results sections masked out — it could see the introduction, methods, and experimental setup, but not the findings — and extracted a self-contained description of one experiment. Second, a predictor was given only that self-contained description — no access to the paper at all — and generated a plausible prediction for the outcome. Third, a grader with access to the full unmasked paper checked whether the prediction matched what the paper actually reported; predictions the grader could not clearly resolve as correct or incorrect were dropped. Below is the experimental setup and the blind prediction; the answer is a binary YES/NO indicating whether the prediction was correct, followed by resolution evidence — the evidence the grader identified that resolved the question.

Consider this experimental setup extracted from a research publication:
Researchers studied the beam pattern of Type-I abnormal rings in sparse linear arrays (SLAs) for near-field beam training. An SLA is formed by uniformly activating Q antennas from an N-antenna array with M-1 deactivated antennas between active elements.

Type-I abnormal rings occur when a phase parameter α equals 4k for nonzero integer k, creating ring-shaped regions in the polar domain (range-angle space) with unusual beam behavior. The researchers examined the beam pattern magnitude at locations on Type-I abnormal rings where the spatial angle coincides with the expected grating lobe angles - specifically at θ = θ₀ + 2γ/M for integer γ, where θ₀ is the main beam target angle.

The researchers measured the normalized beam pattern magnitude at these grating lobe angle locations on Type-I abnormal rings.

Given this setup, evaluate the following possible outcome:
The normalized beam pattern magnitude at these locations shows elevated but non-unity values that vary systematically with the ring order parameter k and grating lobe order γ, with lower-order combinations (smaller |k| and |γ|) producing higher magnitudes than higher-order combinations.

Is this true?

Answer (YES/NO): NO